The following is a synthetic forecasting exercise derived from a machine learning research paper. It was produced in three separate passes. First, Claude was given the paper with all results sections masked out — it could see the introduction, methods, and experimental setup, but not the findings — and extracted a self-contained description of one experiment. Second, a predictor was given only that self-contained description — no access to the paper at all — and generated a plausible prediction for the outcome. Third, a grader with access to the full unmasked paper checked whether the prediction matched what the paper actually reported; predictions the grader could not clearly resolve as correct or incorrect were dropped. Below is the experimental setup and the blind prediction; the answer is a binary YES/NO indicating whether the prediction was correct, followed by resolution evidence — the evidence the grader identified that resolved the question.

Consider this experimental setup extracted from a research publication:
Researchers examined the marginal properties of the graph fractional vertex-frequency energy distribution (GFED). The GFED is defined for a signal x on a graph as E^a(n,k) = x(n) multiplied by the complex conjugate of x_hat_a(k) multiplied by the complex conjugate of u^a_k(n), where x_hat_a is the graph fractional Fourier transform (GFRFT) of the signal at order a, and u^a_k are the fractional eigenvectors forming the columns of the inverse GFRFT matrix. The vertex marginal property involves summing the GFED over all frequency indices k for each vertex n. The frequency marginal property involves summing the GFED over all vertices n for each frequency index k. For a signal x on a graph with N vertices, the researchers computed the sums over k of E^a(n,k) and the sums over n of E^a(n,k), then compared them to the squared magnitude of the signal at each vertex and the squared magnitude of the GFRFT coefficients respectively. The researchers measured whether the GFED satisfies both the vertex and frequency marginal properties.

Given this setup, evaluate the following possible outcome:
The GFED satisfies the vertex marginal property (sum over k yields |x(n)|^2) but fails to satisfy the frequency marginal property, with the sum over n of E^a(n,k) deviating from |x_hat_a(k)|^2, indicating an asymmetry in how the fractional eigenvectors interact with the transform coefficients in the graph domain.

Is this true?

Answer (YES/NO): NO